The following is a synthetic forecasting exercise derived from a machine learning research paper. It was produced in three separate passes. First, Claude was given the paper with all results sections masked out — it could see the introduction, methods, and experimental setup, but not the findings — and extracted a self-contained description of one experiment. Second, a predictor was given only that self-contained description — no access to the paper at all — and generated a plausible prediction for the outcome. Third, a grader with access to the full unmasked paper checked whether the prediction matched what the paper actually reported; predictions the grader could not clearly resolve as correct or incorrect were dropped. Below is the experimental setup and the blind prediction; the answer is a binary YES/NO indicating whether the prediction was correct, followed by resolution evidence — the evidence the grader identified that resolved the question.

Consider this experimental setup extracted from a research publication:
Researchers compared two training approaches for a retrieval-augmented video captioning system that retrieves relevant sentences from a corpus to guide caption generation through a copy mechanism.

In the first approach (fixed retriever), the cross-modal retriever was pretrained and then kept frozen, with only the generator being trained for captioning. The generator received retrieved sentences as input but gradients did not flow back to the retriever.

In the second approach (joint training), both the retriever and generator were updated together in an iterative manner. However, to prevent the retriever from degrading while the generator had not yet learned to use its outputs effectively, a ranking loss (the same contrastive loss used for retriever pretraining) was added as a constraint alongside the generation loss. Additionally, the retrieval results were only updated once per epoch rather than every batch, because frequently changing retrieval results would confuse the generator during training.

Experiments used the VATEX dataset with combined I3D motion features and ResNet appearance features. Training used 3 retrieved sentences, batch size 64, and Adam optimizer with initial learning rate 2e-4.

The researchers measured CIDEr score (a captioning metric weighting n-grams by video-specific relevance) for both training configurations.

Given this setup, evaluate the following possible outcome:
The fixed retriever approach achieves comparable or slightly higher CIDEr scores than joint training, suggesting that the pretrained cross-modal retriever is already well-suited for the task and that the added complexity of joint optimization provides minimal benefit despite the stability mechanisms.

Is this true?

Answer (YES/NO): NO